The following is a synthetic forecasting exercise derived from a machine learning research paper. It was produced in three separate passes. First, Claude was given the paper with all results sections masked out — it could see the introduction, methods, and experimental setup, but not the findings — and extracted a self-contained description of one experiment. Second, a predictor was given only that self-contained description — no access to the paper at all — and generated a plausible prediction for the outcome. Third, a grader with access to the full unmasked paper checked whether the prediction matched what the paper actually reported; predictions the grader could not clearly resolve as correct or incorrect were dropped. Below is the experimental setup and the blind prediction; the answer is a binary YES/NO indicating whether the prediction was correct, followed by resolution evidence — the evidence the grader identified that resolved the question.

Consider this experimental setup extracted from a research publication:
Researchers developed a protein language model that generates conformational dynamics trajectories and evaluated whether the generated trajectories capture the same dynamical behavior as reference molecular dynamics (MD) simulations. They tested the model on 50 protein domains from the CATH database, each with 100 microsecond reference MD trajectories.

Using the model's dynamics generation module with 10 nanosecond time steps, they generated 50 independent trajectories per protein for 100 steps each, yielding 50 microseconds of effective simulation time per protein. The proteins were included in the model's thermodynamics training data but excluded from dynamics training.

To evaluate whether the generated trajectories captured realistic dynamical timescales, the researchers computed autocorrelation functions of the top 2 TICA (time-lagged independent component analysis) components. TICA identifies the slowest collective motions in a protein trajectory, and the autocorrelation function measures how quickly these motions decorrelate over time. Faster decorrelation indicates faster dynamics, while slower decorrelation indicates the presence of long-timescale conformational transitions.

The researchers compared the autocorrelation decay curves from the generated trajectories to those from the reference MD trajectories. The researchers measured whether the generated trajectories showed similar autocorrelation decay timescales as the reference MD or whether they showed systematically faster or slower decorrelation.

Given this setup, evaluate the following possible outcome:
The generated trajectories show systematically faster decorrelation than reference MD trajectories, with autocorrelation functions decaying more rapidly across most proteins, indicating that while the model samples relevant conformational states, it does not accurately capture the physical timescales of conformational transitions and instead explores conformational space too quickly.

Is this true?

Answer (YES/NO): YES